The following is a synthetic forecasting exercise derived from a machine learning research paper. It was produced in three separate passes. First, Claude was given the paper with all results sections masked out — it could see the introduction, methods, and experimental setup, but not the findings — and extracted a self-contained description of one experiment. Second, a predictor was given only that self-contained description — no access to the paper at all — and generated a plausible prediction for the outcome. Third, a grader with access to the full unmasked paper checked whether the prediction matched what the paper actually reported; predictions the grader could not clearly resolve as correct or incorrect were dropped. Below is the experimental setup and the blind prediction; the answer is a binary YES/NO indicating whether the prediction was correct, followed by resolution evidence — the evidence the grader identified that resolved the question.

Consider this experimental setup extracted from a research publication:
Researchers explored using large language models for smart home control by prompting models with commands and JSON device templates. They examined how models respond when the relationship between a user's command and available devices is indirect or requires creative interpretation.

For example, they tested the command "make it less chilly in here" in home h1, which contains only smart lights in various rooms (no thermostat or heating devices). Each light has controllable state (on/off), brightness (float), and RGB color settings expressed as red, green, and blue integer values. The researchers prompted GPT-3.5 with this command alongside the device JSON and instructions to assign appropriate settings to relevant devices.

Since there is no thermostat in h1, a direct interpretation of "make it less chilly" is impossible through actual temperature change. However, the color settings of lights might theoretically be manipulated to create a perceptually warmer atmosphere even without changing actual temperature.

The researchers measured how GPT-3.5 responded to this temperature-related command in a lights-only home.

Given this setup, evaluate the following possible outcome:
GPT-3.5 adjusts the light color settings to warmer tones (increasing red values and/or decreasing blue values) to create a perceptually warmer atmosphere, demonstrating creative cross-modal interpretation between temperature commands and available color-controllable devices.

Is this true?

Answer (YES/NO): NO